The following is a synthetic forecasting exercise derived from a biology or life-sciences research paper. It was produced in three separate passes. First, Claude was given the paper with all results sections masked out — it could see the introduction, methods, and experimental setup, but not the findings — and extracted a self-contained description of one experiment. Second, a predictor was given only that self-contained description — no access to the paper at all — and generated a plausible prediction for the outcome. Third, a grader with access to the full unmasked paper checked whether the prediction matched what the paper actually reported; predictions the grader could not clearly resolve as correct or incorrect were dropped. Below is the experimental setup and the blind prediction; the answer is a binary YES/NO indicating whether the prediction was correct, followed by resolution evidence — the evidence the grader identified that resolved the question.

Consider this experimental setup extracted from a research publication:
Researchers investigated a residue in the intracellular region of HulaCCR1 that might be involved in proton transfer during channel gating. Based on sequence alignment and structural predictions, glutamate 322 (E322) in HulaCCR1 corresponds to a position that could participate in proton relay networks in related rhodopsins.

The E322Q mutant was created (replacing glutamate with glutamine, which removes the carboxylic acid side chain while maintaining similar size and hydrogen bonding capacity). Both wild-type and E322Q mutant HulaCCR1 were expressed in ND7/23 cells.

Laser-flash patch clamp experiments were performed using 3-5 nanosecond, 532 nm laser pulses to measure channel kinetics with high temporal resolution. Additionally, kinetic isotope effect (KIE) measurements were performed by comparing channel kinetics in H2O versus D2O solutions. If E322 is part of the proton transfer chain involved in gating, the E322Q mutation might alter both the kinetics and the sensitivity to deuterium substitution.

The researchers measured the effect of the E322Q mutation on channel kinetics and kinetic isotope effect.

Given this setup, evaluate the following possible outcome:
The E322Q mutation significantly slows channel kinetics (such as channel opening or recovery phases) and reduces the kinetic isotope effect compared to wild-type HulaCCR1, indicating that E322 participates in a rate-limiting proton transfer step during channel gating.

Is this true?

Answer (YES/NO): YES